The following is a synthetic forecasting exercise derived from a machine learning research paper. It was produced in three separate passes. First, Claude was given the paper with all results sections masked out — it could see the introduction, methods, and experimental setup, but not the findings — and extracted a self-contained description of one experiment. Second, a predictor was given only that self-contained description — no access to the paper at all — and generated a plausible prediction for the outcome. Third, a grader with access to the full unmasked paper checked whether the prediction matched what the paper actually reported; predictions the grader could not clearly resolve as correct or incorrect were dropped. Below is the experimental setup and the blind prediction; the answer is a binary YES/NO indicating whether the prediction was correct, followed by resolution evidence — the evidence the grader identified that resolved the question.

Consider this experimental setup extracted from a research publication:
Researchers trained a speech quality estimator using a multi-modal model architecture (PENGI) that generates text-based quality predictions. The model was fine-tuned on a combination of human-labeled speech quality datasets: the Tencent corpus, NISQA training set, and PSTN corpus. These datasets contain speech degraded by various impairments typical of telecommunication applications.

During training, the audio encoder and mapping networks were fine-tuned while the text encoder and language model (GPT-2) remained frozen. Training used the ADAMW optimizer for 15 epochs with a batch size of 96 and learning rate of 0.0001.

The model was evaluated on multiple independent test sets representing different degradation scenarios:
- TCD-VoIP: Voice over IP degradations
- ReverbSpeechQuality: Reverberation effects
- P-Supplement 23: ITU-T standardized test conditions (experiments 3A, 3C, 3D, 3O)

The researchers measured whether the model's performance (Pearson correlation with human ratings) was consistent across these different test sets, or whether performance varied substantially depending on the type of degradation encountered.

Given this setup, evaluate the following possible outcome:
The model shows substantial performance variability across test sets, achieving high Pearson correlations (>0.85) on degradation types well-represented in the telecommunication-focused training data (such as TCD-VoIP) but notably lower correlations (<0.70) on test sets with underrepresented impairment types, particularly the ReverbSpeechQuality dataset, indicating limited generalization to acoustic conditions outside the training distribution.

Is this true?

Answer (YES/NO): NO